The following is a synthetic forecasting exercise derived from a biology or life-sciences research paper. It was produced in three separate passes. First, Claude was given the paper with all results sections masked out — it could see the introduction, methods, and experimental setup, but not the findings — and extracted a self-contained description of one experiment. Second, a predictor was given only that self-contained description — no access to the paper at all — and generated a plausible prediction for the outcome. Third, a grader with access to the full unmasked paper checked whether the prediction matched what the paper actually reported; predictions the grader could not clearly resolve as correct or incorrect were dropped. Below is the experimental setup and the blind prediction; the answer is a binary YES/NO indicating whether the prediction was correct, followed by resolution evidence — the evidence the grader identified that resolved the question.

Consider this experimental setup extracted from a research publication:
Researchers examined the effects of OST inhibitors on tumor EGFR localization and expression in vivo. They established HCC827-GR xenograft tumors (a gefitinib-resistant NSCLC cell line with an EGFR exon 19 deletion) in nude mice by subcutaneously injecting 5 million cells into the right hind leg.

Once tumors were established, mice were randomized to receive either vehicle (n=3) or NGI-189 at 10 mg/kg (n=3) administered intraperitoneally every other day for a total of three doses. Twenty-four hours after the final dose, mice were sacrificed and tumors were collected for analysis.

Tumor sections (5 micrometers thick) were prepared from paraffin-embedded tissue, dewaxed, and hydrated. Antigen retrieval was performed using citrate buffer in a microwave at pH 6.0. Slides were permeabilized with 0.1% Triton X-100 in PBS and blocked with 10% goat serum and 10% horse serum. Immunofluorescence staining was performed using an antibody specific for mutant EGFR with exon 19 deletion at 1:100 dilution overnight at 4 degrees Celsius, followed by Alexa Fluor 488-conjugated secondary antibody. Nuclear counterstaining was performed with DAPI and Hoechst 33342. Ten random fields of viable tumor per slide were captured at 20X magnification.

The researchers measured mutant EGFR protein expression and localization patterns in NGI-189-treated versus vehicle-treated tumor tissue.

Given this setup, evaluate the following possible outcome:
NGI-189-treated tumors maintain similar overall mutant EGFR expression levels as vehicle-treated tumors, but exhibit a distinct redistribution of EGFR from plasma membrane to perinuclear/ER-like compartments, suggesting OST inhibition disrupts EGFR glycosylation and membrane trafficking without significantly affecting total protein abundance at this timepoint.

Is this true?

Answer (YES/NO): NO